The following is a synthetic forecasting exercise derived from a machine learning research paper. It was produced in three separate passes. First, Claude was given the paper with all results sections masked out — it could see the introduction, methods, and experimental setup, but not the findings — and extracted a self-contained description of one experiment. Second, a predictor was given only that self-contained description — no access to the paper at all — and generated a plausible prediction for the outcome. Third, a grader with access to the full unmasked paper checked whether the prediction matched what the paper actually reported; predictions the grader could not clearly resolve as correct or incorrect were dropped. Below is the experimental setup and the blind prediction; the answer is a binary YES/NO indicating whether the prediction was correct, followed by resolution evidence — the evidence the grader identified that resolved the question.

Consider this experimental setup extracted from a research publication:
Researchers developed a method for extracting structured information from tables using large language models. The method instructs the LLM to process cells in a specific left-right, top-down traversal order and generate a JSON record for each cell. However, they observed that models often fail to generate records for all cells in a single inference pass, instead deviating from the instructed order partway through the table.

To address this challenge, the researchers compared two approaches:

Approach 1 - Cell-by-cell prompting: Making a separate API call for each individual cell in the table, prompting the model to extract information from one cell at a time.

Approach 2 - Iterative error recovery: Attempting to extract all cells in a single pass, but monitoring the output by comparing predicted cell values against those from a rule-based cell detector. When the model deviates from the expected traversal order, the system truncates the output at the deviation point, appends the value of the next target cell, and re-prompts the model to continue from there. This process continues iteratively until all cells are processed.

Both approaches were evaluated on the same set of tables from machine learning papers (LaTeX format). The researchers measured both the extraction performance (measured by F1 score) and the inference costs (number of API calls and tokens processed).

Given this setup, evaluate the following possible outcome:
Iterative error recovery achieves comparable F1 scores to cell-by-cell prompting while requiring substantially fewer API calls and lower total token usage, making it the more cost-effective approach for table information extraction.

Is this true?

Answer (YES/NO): YES